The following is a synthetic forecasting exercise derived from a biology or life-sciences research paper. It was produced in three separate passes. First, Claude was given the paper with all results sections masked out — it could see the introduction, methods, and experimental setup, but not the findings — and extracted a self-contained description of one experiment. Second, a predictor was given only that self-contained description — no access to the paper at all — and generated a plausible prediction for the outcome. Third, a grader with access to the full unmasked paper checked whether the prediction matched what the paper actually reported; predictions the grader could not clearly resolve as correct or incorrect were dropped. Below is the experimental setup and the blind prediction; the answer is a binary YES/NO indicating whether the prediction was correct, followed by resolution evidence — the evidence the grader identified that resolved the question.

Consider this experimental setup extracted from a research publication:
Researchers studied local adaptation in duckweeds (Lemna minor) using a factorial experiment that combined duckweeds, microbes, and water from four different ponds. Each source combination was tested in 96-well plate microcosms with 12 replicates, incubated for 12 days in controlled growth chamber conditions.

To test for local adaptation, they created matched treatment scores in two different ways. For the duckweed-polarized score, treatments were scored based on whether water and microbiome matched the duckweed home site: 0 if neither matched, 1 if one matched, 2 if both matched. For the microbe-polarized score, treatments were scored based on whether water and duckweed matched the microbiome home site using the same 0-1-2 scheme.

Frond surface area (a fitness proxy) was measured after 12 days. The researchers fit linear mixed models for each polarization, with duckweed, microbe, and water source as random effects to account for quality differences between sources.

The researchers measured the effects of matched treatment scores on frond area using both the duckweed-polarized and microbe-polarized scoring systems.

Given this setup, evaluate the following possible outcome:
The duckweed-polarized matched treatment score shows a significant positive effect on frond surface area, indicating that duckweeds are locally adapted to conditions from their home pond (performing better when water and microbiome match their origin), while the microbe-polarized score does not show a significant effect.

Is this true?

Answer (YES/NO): NO